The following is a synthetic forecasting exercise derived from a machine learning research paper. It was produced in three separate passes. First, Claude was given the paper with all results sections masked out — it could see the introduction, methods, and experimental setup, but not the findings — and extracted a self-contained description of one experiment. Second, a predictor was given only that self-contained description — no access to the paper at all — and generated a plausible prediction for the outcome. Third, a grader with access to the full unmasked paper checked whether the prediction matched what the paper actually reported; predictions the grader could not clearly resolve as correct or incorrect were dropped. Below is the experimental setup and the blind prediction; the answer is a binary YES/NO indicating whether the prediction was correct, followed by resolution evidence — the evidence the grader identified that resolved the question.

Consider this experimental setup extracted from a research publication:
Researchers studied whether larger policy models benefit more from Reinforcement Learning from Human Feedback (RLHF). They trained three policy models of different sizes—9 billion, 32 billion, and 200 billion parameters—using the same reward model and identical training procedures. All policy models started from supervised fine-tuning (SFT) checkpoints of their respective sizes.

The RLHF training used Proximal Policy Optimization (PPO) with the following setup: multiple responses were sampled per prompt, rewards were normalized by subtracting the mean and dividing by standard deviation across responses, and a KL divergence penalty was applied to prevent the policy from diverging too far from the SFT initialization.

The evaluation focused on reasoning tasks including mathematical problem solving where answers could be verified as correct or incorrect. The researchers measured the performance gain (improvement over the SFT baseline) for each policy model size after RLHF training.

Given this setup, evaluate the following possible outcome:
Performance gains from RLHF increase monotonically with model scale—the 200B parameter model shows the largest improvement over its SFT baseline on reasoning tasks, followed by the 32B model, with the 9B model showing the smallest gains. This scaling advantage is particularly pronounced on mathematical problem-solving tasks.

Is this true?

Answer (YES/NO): NO